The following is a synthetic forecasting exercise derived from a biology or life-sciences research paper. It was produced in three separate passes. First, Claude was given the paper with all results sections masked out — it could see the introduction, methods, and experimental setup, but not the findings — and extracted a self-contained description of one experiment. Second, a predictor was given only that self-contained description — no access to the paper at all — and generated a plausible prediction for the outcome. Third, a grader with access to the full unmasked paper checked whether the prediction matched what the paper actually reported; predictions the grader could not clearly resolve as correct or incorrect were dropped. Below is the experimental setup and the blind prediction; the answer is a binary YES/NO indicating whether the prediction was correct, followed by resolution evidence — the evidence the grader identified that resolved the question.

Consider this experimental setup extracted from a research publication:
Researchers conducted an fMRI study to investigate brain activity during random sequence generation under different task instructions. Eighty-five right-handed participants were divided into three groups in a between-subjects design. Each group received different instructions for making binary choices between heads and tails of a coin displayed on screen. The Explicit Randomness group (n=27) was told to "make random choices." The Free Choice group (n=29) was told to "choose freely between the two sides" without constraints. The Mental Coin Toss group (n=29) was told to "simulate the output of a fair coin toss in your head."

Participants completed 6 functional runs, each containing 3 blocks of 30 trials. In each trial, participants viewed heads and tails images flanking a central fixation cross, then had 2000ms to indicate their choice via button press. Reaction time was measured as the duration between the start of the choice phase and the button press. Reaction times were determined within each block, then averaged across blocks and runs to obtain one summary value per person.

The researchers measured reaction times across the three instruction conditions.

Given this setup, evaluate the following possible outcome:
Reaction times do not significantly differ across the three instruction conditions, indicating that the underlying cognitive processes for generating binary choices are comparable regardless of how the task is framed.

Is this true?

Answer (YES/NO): NO